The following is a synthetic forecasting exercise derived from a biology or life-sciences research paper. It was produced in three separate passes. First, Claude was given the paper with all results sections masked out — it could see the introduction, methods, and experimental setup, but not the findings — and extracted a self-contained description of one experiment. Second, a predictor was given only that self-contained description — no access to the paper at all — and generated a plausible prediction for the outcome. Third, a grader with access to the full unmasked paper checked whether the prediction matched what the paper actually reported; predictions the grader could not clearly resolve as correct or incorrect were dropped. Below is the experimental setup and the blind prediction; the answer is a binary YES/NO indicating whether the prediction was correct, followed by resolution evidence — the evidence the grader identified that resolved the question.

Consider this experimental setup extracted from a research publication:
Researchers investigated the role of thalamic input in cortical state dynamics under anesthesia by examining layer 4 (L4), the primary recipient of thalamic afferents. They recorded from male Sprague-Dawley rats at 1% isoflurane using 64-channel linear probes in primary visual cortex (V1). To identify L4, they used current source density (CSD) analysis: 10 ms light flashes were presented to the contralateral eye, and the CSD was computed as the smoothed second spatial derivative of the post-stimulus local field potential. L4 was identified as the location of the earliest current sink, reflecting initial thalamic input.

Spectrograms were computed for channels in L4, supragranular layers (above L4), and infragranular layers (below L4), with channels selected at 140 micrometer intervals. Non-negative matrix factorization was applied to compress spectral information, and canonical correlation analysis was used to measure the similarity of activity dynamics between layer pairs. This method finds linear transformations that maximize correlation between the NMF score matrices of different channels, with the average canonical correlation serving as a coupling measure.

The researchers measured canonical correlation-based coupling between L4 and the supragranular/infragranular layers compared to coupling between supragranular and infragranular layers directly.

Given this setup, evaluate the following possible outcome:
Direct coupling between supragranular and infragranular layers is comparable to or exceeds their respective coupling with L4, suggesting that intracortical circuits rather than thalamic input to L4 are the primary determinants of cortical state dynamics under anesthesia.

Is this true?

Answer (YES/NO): YES